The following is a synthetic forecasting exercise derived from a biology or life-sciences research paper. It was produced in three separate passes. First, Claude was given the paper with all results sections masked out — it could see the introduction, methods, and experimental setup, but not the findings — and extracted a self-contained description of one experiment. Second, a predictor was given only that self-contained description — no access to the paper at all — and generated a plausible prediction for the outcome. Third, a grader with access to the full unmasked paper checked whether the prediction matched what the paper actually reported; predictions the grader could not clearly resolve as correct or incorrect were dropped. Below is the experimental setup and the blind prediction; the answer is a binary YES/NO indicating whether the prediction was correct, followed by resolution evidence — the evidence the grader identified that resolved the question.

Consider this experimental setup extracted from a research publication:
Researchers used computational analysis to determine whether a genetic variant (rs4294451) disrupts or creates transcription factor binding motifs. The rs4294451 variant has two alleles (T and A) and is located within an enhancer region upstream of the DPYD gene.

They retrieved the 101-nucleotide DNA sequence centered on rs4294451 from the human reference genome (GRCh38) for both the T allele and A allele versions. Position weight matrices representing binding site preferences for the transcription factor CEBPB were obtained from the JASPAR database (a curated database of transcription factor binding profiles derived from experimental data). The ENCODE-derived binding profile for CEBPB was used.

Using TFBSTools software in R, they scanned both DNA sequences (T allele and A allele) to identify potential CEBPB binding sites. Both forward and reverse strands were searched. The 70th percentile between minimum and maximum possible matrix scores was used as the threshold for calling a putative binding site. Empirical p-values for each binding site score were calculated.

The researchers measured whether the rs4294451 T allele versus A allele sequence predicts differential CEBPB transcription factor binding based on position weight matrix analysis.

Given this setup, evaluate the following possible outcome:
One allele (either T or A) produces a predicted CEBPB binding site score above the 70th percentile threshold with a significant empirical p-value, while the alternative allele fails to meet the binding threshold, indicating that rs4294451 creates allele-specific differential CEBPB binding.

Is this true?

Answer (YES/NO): NO